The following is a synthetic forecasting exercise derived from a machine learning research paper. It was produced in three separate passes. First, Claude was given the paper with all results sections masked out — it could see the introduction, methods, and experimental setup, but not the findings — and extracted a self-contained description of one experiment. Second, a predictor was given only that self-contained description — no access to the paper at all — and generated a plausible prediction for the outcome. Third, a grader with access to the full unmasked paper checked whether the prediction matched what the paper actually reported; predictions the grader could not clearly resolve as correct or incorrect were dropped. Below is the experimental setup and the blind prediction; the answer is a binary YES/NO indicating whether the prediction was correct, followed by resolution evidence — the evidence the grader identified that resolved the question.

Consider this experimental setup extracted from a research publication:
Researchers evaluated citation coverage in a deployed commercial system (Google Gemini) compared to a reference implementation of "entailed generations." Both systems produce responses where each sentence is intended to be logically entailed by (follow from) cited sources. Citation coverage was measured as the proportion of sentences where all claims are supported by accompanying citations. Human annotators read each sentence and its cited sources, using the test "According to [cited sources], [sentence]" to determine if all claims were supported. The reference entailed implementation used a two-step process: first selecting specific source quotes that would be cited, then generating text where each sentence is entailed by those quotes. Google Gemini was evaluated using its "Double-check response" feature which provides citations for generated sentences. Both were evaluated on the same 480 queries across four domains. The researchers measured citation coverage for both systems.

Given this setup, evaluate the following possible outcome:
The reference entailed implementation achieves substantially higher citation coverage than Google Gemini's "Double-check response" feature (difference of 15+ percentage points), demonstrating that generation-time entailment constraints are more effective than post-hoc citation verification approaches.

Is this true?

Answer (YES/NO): YES